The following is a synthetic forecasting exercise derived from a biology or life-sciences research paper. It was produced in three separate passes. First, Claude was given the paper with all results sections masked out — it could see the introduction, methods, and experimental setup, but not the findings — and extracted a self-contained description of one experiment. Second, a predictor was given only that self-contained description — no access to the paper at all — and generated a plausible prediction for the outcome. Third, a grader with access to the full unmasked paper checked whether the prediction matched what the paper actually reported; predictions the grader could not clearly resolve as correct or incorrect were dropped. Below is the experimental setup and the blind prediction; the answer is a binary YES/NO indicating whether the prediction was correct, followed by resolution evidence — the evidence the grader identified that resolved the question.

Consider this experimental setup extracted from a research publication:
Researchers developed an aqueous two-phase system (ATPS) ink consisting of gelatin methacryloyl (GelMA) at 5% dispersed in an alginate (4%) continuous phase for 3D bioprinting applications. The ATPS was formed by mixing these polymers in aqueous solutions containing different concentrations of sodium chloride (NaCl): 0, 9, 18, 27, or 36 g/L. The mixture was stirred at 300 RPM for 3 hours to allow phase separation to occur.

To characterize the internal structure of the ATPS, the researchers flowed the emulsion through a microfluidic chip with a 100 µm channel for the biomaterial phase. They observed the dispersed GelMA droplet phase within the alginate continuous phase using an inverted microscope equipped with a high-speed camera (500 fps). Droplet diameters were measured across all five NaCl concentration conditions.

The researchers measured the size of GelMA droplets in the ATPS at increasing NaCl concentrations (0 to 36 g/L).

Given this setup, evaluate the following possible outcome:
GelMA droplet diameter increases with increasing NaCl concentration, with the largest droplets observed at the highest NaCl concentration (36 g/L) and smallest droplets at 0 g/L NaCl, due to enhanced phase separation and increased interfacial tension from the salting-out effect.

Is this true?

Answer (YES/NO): NO